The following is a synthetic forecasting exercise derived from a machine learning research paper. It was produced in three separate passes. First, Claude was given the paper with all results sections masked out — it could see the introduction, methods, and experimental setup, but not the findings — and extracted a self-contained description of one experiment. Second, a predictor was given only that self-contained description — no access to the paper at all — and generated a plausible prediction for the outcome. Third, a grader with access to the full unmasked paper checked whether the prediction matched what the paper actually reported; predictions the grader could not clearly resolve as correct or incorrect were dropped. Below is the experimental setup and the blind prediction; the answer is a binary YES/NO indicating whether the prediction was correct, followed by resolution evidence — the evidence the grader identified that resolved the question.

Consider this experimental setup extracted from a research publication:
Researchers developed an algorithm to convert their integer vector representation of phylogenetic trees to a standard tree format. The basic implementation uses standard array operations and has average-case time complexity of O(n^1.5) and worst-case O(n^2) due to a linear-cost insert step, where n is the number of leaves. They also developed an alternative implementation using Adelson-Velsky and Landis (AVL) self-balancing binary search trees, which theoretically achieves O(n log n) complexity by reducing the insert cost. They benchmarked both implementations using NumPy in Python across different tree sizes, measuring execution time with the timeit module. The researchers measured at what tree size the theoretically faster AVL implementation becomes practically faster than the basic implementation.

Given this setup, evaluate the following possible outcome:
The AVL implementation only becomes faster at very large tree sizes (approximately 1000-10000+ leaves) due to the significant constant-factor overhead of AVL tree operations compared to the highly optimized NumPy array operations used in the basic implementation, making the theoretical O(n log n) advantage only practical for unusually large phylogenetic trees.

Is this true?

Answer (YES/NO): NO